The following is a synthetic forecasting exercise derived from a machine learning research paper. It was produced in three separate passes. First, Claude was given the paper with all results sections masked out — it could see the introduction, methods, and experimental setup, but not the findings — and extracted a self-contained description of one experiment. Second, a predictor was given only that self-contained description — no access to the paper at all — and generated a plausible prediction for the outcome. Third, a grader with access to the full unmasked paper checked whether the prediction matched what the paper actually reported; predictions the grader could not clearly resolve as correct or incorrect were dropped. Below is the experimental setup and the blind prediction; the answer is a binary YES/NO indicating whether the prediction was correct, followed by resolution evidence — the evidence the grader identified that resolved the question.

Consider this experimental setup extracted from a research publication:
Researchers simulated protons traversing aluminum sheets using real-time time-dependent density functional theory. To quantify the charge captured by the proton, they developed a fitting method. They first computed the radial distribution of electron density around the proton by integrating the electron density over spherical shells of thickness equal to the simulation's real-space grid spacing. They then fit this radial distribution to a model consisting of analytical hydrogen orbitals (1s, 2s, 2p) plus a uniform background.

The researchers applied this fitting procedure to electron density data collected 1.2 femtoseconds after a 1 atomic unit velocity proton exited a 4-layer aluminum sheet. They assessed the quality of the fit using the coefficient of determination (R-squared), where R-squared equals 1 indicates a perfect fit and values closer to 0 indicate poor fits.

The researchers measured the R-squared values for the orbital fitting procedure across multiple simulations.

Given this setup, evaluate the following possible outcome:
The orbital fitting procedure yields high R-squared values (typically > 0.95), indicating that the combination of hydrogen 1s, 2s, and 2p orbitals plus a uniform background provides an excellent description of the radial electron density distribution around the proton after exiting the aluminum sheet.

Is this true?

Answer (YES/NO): NO